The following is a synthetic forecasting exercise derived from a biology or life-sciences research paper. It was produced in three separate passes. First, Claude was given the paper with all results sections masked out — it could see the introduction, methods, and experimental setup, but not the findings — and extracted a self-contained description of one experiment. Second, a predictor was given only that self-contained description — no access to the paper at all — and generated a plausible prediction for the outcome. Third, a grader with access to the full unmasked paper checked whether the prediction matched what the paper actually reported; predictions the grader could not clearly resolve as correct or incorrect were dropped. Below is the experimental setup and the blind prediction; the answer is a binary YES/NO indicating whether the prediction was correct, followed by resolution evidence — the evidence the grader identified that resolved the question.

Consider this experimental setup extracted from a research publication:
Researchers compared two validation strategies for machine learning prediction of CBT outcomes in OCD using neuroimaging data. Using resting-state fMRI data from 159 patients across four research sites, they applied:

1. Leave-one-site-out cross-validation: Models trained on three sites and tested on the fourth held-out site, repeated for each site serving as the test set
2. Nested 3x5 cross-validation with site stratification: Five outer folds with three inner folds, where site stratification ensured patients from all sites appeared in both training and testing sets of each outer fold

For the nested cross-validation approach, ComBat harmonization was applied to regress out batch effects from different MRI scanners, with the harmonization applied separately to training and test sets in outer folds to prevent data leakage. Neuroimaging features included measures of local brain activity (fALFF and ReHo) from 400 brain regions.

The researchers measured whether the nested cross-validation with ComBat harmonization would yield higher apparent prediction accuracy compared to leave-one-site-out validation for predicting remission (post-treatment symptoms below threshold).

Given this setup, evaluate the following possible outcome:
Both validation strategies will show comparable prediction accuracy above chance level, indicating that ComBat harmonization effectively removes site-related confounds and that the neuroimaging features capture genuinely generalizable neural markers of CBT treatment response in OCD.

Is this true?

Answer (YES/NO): NO